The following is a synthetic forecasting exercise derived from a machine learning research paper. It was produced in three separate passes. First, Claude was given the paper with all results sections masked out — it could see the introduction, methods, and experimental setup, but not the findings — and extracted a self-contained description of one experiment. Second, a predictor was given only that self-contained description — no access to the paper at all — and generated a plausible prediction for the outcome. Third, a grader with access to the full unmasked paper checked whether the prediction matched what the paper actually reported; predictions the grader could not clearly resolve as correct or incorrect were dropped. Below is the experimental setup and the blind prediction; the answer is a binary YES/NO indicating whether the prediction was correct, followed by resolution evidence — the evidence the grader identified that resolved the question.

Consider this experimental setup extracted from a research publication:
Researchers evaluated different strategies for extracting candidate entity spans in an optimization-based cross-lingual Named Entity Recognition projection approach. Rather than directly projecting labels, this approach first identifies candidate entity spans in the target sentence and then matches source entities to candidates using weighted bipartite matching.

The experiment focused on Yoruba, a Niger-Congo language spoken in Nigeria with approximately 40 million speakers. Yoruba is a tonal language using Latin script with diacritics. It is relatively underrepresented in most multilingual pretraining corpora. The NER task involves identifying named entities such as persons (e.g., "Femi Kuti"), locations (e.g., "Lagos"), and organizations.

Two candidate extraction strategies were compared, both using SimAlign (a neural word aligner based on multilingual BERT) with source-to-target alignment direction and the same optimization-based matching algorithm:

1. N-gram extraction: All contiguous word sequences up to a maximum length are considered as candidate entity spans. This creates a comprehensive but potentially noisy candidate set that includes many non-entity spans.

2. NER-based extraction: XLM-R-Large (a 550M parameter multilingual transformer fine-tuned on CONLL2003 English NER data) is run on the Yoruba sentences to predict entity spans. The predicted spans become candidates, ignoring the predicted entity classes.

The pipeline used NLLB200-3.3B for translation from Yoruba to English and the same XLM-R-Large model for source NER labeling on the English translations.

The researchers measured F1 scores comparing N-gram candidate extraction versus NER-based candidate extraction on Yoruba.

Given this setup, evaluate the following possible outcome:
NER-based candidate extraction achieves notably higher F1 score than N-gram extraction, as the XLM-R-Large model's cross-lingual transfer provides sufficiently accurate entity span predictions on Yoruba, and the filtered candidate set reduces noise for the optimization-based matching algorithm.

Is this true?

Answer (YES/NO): YES